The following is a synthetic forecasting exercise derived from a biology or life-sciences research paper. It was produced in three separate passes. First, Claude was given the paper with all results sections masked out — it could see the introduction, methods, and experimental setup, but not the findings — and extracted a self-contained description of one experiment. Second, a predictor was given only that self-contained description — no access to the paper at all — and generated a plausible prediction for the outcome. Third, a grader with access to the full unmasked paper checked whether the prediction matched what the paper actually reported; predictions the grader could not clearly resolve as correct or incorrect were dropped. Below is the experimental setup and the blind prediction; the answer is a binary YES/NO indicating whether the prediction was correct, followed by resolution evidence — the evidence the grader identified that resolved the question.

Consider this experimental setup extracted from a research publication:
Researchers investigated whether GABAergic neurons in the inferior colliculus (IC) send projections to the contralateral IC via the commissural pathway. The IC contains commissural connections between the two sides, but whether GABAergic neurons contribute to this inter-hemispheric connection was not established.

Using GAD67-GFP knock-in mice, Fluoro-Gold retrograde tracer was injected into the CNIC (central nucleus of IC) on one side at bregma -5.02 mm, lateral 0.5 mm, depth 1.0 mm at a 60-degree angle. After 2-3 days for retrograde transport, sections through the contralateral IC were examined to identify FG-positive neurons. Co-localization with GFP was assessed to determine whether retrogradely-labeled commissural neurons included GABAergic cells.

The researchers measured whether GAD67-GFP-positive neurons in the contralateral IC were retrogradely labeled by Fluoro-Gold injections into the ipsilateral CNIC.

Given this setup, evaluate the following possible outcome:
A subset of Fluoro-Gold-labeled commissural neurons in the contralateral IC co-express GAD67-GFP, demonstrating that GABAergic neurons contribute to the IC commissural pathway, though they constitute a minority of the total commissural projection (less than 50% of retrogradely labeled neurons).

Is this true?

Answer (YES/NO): YES